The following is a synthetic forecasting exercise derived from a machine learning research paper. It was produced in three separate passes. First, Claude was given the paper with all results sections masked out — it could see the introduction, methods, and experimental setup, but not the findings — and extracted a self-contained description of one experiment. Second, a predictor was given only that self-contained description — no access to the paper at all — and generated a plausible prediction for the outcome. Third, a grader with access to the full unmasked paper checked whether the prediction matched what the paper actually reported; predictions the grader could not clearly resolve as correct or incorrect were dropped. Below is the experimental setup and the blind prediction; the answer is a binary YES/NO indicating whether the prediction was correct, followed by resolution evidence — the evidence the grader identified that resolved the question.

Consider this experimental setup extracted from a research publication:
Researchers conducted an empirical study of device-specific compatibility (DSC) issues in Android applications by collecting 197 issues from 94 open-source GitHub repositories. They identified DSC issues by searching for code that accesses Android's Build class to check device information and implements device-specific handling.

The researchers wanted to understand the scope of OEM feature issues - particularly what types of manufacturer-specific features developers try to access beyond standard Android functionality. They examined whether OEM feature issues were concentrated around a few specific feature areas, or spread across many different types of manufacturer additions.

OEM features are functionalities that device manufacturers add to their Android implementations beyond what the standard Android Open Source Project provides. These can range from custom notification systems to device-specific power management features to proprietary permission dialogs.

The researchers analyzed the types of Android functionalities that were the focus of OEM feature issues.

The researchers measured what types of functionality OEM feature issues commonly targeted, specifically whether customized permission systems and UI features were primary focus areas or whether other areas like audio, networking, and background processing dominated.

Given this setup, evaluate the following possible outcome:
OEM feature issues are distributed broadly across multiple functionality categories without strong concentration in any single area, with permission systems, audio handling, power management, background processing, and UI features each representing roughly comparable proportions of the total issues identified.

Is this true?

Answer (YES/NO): NO